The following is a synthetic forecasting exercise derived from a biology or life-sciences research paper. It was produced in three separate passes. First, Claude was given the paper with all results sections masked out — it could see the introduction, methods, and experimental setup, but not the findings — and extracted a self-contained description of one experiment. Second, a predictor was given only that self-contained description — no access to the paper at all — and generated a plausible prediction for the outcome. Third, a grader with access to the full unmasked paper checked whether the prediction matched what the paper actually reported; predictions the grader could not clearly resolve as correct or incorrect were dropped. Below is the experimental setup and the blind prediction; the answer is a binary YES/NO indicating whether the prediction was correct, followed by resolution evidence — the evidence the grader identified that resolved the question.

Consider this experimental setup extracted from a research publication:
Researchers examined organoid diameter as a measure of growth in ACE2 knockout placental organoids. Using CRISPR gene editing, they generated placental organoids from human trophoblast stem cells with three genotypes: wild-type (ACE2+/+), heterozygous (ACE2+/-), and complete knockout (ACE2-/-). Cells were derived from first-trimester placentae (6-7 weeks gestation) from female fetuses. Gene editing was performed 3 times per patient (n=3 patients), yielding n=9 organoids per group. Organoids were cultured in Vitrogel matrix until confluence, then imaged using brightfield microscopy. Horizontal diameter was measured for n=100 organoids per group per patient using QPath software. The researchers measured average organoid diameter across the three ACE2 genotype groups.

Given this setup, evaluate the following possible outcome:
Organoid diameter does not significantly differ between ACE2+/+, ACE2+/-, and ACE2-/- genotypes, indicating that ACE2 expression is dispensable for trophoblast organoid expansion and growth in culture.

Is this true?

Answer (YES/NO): NO